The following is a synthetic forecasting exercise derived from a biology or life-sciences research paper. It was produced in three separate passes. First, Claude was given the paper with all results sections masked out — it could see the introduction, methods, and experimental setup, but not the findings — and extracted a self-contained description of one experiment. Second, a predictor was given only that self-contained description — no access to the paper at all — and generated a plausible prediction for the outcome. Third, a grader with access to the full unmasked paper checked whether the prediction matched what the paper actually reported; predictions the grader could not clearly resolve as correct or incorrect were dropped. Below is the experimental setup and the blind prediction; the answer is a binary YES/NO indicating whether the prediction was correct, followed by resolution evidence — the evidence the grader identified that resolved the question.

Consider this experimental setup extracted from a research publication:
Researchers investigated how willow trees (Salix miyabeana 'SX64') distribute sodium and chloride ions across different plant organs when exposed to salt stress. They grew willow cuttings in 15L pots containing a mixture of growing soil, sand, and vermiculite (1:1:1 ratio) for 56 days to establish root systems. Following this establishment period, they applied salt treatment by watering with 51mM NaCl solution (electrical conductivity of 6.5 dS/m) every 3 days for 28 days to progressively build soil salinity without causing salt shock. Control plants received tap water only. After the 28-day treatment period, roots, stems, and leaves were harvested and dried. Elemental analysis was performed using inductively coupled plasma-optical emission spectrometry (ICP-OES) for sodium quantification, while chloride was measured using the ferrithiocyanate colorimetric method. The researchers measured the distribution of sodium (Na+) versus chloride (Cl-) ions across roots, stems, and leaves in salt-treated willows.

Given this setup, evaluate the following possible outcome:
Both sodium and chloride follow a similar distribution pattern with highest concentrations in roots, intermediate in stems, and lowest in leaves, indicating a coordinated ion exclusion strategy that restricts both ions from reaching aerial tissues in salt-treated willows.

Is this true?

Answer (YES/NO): NO